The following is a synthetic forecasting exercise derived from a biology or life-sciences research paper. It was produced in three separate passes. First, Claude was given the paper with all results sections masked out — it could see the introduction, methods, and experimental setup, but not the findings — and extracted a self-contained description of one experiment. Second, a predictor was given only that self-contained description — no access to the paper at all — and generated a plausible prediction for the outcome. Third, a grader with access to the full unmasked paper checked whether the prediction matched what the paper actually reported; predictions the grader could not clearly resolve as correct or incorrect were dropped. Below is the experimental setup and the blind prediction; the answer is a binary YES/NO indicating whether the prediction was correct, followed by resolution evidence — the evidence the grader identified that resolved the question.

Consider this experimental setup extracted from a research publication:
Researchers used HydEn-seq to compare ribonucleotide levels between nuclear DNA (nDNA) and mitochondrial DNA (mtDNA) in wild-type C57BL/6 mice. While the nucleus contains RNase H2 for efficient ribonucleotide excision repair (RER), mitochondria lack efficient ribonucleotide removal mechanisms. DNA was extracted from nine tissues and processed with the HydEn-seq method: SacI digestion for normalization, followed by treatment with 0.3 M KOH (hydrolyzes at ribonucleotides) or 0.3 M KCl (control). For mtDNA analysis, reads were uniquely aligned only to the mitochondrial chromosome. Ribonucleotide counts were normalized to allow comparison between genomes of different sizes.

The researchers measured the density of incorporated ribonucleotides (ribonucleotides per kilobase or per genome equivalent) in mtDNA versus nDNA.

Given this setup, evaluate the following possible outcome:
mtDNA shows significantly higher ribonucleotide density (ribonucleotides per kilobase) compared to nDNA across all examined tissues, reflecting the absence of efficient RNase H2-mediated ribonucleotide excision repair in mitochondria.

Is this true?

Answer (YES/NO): YES